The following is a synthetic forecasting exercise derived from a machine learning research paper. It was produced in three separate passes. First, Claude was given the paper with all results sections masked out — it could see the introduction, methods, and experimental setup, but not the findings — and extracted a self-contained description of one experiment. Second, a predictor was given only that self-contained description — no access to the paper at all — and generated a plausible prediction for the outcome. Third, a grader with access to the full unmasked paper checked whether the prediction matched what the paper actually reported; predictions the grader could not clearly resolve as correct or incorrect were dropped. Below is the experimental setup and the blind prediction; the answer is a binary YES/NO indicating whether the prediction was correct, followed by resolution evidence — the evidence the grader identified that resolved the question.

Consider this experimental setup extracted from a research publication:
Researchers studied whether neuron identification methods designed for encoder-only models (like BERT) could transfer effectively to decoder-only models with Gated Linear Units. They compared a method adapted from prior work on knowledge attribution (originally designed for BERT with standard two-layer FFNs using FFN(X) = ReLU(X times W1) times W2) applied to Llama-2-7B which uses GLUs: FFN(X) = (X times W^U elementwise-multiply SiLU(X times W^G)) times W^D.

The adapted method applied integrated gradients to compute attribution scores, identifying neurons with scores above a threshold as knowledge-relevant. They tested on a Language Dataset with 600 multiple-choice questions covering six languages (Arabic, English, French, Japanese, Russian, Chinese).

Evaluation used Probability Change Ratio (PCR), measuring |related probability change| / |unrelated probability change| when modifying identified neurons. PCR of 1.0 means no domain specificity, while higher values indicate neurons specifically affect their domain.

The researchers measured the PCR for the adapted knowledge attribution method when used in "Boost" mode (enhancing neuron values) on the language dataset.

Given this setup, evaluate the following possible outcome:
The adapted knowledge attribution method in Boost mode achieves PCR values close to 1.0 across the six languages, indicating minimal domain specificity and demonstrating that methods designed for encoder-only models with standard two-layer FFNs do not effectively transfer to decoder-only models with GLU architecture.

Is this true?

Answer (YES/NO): NO